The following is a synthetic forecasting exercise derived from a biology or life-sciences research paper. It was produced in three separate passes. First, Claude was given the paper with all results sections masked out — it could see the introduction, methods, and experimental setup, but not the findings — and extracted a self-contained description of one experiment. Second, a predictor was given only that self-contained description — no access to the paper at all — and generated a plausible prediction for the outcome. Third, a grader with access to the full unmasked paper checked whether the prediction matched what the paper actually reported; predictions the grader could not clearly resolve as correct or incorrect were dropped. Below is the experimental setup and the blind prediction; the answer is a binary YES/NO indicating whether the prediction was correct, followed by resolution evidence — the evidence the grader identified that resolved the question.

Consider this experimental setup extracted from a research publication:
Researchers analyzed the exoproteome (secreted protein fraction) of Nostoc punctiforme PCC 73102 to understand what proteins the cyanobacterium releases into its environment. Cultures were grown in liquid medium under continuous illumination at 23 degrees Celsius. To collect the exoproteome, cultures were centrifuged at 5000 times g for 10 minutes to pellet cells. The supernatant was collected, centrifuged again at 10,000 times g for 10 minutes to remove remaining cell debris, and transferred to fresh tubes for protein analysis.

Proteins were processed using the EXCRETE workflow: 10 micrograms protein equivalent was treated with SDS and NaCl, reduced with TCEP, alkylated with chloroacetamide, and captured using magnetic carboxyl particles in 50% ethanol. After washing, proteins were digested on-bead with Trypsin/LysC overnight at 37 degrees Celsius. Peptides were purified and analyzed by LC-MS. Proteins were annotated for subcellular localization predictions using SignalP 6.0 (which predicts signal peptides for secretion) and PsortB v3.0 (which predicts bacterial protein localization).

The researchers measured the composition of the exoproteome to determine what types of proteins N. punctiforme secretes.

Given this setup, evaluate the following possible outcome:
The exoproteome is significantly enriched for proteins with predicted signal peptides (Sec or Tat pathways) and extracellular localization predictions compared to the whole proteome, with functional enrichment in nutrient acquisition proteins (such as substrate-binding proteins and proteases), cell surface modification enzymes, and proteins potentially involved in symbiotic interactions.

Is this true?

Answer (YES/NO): NO